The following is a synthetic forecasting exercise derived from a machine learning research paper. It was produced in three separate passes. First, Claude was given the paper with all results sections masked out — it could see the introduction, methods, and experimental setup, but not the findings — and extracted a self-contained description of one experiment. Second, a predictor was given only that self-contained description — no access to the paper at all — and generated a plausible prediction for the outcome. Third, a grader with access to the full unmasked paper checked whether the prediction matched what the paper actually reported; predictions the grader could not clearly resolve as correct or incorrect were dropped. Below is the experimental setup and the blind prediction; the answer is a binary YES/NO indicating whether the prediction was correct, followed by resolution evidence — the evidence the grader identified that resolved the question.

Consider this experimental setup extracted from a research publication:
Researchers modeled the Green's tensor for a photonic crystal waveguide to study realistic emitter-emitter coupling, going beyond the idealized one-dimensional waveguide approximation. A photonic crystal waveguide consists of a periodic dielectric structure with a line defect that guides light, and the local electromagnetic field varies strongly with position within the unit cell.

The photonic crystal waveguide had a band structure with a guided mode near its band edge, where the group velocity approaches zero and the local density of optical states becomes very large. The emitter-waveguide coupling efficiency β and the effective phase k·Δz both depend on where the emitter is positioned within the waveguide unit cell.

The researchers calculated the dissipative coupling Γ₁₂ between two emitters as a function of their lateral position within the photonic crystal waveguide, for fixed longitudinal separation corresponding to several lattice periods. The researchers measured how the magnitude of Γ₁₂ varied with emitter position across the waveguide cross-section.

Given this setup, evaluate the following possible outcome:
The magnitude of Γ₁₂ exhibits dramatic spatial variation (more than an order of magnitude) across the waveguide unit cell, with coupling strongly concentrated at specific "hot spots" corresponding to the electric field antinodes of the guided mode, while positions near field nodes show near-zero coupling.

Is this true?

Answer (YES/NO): YES